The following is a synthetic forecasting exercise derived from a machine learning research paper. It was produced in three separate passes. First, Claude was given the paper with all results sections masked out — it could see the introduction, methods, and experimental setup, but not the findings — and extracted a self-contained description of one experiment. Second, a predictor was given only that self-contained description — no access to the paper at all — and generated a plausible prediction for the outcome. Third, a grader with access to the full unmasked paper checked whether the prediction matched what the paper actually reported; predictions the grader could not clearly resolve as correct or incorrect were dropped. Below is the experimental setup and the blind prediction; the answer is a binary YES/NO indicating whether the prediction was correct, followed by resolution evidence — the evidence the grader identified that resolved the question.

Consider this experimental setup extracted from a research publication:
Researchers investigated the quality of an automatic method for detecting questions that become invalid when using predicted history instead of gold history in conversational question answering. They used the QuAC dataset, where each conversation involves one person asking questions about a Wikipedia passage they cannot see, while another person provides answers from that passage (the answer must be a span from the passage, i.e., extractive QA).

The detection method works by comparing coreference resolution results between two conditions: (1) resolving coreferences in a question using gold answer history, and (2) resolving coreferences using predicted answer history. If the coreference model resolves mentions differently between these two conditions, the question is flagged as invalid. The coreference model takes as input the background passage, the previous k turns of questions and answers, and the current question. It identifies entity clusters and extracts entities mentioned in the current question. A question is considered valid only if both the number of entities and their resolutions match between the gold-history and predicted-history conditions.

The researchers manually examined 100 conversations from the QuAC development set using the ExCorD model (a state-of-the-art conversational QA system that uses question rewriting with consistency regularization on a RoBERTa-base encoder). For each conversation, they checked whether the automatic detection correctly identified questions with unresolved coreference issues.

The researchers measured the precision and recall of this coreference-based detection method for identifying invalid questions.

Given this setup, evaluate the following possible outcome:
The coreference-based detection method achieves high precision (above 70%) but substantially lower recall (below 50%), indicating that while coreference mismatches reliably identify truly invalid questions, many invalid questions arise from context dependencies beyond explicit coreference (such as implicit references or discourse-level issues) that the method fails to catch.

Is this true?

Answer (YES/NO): NO